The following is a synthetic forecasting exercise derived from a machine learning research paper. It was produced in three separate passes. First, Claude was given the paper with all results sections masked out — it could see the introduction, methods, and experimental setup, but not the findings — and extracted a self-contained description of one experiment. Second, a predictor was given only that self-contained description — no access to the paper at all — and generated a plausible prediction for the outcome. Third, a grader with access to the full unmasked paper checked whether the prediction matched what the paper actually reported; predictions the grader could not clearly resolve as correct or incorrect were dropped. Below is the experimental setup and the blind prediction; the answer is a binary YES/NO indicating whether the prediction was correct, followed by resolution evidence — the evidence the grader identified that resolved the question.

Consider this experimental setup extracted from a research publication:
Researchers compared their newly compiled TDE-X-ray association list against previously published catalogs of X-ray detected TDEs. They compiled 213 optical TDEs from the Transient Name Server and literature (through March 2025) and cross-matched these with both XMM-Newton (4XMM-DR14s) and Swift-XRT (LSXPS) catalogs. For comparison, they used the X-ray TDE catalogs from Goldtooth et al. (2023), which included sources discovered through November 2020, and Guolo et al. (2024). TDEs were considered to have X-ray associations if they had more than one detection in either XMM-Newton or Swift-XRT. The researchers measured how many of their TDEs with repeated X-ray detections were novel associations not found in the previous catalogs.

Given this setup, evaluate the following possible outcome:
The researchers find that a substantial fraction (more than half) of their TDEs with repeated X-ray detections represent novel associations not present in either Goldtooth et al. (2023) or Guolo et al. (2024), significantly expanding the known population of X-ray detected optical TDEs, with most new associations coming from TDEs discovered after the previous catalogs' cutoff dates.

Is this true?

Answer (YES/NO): NO